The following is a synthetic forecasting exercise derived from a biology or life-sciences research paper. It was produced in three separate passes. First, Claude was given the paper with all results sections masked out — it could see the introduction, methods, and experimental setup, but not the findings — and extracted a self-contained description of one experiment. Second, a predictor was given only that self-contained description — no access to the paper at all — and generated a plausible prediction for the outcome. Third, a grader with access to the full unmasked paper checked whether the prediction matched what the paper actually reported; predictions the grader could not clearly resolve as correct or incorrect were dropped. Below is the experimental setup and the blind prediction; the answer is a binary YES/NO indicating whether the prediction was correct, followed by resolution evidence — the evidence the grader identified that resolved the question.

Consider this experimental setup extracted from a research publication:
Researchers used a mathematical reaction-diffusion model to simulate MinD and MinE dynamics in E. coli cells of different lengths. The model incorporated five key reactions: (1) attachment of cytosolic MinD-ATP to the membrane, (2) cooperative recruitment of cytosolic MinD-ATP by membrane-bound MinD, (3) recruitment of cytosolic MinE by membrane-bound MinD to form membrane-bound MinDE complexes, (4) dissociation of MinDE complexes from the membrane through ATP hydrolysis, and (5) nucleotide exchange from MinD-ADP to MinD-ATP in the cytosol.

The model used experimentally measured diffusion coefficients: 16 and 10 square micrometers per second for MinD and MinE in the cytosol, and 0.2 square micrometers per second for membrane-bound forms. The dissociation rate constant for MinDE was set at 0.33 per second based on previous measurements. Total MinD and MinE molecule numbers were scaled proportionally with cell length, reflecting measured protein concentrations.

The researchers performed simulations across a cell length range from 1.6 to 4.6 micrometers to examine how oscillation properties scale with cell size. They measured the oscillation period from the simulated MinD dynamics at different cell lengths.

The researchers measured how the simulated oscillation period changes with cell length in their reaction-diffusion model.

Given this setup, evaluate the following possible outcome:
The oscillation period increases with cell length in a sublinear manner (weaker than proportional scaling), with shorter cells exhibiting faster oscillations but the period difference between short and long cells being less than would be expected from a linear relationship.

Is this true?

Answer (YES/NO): NO